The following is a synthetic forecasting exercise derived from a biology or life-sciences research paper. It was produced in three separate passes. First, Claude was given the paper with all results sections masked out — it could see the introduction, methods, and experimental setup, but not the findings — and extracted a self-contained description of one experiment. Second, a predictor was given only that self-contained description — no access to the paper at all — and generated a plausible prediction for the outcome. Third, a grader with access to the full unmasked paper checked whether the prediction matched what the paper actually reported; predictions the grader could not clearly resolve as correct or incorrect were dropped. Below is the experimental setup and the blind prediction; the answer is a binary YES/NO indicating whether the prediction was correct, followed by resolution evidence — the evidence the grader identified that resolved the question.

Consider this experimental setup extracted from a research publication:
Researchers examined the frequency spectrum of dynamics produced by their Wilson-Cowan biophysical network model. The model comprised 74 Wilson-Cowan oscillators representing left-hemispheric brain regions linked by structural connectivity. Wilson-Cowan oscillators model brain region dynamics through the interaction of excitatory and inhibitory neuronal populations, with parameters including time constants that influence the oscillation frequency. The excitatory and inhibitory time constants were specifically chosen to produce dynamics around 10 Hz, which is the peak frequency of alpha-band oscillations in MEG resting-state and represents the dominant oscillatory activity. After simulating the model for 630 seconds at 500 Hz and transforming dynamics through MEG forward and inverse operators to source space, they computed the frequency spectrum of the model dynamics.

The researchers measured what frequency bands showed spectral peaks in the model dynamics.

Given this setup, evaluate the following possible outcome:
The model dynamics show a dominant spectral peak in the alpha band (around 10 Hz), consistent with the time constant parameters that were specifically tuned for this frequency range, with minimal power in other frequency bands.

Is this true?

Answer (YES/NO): NO